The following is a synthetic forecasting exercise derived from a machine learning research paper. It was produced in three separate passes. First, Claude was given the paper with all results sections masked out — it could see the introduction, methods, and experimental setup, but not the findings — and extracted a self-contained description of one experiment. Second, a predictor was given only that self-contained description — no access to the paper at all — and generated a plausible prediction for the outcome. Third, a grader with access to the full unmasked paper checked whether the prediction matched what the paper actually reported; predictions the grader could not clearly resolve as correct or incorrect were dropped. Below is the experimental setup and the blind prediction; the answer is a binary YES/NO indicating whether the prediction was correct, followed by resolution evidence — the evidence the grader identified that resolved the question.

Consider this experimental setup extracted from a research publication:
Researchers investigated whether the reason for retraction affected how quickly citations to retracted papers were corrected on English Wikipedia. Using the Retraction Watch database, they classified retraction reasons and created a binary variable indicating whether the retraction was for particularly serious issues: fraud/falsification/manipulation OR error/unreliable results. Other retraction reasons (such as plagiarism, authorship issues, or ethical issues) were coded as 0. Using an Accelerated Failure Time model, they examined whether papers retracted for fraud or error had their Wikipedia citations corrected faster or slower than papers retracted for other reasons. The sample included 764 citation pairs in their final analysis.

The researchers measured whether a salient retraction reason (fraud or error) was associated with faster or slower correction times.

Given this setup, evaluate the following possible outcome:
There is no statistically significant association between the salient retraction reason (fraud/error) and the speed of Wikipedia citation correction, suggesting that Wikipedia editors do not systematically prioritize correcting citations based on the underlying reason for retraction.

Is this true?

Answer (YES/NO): NO